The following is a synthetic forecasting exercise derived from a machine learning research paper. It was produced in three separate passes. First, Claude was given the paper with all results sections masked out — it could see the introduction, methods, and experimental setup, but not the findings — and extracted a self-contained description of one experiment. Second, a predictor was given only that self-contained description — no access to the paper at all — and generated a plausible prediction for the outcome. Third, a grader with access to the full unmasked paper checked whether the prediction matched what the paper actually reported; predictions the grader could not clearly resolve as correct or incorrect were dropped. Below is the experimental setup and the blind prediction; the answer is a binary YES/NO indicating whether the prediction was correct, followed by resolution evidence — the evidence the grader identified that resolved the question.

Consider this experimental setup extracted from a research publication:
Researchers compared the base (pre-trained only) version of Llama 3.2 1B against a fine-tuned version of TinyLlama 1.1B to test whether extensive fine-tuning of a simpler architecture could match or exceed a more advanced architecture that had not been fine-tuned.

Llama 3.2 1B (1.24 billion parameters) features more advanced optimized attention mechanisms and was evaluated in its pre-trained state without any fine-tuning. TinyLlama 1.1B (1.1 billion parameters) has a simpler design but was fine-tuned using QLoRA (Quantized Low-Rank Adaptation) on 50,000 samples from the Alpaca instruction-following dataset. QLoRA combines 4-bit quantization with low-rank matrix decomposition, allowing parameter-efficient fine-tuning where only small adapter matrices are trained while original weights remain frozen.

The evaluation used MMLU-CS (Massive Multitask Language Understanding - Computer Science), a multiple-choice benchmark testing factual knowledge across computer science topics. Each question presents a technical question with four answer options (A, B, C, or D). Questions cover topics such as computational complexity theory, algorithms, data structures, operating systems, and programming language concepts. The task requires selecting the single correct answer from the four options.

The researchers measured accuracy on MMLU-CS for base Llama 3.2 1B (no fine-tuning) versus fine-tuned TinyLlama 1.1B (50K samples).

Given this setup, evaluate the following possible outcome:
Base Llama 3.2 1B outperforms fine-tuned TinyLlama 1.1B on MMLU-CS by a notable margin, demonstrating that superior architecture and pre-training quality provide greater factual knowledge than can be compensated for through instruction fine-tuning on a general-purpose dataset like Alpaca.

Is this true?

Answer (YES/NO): YES